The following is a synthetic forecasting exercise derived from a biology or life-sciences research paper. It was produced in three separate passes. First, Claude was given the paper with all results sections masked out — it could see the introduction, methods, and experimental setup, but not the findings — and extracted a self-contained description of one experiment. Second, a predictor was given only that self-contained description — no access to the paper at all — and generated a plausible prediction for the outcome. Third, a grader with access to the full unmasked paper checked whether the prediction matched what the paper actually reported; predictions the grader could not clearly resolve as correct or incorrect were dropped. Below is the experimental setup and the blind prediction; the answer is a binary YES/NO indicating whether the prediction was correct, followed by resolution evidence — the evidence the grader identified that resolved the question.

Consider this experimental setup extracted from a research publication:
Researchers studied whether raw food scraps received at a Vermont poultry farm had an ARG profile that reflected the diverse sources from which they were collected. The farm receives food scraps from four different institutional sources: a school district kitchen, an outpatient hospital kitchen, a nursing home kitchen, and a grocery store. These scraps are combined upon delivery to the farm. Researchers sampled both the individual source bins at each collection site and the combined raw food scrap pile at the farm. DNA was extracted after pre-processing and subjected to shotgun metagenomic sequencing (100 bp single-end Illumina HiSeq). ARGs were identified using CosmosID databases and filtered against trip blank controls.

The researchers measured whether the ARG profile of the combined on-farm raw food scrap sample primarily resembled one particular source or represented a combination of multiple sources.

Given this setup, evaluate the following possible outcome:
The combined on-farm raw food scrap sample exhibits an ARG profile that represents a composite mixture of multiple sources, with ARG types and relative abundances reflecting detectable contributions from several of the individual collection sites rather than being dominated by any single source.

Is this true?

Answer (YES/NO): NO